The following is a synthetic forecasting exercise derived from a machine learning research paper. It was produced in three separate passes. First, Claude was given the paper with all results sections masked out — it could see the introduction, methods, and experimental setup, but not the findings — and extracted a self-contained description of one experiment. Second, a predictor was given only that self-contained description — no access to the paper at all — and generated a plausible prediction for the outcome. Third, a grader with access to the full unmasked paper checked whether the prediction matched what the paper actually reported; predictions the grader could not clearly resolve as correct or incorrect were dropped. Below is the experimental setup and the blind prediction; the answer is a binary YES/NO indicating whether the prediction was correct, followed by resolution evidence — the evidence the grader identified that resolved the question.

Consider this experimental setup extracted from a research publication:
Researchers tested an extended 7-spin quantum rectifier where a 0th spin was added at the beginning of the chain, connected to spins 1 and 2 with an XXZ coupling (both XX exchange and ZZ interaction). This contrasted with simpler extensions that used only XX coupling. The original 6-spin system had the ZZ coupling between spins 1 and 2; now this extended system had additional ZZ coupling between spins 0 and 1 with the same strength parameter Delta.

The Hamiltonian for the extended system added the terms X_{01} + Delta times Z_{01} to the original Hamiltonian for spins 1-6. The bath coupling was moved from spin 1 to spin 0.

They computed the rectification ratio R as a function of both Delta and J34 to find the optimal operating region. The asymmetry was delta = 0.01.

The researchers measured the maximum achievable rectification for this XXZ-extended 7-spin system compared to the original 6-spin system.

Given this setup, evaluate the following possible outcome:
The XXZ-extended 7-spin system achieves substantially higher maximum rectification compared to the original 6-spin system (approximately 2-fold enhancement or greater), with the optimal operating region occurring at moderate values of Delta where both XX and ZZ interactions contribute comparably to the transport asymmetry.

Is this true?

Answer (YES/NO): NO